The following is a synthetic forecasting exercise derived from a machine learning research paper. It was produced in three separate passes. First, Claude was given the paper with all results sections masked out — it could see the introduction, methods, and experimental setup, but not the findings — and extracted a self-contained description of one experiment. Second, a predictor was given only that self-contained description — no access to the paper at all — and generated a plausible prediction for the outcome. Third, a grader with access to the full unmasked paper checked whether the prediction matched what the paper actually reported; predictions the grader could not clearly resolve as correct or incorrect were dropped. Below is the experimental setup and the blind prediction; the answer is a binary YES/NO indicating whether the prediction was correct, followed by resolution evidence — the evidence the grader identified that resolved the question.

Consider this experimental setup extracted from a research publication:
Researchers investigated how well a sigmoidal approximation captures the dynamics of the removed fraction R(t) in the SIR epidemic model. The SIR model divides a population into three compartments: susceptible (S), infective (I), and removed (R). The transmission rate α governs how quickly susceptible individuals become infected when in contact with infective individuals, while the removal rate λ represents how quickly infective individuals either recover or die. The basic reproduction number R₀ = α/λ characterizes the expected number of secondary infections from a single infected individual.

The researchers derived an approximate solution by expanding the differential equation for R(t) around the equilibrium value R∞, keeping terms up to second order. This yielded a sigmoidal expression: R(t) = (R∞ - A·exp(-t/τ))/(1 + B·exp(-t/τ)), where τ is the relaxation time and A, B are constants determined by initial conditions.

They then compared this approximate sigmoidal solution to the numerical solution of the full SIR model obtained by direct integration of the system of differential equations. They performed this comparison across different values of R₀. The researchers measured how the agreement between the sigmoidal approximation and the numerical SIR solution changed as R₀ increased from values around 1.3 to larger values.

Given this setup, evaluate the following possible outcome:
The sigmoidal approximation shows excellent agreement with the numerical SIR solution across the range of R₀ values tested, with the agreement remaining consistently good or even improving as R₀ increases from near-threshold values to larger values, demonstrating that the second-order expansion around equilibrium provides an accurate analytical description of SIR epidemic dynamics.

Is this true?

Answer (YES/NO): NO